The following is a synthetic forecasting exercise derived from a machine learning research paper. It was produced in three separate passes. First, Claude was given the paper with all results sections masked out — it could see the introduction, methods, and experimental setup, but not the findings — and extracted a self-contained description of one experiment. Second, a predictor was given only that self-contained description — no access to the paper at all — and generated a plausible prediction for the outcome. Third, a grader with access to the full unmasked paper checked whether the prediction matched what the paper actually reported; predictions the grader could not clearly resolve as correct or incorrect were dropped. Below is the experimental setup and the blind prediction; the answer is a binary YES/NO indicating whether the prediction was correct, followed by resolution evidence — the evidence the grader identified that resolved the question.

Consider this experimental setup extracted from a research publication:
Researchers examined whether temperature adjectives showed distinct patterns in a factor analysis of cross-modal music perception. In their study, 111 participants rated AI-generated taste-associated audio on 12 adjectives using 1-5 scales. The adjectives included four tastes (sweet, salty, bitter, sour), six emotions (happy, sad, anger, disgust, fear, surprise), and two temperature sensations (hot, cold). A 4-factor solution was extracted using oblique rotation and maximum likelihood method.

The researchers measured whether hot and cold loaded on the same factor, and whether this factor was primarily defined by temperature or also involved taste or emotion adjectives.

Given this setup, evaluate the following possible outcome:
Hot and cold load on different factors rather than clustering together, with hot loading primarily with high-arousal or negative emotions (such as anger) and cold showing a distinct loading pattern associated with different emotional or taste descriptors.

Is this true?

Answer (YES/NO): NO